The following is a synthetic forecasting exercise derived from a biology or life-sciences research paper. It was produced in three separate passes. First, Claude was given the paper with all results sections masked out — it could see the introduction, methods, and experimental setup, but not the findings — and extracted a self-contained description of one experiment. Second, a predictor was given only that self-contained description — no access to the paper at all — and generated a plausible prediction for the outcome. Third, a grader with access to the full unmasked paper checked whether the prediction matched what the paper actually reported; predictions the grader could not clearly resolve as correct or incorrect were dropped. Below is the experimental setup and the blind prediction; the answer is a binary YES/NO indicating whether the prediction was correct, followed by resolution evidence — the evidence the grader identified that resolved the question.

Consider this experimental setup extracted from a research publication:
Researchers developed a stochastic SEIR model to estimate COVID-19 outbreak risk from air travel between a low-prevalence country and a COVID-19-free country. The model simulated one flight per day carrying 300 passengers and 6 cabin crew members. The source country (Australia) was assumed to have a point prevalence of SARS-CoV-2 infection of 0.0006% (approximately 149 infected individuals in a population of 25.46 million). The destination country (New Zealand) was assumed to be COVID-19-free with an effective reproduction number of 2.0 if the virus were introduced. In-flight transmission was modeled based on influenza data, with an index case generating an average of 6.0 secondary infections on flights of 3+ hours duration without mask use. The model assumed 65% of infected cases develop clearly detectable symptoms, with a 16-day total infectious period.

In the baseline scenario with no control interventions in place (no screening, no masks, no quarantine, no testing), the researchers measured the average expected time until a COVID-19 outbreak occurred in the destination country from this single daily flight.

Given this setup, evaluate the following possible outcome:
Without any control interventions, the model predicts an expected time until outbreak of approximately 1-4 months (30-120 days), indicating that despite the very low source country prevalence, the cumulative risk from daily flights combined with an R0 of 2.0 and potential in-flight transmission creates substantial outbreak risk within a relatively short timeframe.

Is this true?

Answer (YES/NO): NO